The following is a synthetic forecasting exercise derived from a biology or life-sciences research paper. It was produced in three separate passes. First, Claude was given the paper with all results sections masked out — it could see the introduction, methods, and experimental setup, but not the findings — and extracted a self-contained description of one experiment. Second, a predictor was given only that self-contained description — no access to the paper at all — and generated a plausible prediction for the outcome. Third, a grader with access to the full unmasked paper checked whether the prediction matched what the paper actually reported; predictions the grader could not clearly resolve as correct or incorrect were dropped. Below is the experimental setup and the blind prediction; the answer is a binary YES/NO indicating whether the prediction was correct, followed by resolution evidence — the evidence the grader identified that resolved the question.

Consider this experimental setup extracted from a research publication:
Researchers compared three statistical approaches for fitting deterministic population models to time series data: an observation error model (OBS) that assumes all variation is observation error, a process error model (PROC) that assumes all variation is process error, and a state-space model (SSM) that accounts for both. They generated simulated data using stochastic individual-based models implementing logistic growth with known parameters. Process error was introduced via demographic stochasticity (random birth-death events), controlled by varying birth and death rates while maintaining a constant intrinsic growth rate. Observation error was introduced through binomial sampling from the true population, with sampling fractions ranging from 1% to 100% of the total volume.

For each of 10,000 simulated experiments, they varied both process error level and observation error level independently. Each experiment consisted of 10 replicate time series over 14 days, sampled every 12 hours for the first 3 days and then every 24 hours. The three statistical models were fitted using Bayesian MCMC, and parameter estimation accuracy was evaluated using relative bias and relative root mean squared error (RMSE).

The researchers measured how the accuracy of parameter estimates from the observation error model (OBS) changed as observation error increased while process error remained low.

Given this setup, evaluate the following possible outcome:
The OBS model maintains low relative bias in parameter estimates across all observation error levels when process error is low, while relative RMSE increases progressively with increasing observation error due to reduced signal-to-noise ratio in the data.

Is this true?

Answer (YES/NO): YES